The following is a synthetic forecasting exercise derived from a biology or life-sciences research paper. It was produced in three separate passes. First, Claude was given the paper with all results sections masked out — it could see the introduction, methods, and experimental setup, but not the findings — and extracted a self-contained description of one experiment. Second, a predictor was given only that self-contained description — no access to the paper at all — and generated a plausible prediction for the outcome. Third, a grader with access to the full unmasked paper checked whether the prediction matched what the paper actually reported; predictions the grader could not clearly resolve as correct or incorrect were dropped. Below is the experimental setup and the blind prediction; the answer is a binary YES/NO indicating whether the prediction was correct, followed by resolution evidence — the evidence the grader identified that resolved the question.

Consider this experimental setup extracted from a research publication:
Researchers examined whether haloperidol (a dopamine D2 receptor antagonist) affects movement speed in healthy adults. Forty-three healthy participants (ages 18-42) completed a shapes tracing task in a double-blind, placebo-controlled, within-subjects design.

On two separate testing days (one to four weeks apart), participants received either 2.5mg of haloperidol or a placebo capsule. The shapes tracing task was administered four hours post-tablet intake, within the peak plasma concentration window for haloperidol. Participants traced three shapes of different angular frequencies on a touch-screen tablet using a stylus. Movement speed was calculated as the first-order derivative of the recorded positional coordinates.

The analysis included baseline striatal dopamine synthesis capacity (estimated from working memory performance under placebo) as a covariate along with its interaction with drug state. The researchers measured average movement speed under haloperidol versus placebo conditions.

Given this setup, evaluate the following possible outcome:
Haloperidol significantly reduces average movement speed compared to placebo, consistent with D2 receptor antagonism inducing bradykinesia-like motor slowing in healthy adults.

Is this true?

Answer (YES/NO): YES